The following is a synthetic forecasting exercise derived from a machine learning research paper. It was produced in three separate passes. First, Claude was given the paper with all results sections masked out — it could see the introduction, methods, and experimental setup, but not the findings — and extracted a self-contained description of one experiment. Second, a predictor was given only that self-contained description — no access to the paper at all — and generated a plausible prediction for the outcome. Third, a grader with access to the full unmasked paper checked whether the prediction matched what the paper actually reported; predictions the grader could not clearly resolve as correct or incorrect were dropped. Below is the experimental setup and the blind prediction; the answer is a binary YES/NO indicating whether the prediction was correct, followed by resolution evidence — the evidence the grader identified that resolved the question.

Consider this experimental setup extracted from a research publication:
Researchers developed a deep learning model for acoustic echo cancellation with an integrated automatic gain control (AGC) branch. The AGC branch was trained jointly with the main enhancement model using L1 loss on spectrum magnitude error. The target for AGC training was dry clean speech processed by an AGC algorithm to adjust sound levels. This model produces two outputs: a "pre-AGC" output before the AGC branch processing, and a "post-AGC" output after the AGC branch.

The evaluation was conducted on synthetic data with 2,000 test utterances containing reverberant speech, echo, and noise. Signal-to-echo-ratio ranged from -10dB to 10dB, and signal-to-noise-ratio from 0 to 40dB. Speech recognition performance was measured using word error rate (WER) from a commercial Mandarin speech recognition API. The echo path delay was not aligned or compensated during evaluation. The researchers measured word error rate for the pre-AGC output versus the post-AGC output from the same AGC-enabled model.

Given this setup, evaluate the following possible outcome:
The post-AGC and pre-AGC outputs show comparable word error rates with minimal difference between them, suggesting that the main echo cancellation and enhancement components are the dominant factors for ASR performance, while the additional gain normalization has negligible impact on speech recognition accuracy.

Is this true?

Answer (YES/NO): NO